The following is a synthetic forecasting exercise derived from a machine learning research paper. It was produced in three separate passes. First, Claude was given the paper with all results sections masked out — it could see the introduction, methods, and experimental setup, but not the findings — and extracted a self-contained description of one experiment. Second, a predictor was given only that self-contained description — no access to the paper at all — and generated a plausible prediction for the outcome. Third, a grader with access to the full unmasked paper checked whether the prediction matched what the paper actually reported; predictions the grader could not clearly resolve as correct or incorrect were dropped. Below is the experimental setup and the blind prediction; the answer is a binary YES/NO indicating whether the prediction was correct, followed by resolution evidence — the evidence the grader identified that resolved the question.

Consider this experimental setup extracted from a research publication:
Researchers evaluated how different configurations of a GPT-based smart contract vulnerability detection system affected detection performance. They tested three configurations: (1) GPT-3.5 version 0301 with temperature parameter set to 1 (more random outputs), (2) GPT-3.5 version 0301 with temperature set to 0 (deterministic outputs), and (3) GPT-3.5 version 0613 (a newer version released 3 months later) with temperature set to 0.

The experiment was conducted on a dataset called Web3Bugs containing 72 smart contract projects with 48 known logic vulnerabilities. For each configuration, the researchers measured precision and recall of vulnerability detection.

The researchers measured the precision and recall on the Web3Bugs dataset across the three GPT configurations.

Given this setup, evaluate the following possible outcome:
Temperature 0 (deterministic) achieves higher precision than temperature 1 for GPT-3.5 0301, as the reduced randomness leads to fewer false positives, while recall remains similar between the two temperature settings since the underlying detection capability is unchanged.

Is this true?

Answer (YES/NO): YES